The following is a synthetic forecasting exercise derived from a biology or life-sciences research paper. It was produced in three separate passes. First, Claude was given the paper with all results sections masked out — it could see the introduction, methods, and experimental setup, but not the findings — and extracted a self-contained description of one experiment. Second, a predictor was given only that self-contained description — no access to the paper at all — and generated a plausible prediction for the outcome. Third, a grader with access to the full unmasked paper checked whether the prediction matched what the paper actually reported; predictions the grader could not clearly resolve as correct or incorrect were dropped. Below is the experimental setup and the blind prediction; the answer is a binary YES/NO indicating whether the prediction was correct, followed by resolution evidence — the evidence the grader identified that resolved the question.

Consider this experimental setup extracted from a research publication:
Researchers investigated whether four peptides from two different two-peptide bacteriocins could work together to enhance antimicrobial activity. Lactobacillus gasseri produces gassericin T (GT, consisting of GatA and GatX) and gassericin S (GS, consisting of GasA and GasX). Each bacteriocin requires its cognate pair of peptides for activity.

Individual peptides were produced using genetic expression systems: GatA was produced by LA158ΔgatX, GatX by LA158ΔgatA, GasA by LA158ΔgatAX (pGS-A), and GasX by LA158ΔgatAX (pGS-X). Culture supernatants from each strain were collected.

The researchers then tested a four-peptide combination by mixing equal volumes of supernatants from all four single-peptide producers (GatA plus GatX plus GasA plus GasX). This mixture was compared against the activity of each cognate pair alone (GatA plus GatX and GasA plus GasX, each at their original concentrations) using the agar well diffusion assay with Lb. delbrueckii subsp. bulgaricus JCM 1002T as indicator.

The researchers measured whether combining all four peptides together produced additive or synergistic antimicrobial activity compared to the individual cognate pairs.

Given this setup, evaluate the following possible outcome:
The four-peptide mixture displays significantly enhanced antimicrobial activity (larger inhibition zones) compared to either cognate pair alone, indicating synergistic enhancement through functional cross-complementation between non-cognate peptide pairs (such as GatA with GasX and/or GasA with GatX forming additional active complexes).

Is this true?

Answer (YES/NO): NO